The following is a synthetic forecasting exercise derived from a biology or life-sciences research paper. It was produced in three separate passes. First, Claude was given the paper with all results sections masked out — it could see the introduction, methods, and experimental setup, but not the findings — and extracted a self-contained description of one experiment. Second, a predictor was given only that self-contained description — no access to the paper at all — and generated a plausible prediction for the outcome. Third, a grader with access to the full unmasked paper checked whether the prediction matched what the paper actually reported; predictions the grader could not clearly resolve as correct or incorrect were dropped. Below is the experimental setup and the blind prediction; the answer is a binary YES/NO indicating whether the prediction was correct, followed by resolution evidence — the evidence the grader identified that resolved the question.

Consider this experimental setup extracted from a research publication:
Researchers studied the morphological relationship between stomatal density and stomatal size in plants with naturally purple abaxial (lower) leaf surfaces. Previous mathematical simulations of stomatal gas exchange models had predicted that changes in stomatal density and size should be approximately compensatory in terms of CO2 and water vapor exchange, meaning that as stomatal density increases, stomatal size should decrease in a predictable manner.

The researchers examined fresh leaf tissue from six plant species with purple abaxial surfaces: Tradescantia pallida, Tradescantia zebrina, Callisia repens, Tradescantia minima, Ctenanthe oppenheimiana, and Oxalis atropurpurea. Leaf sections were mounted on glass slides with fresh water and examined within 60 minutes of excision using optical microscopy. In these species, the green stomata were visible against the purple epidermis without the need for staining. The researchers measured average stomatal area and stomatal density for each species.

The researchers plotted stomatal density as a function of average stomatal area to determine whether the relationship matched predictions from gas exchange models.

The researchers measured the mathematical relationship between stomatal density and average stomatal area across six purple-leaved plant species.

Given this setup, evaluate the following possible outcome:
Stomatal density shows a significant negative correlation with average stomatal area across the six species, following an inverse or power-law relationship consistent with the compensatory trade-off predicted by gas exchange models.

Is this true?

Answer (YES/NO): YES